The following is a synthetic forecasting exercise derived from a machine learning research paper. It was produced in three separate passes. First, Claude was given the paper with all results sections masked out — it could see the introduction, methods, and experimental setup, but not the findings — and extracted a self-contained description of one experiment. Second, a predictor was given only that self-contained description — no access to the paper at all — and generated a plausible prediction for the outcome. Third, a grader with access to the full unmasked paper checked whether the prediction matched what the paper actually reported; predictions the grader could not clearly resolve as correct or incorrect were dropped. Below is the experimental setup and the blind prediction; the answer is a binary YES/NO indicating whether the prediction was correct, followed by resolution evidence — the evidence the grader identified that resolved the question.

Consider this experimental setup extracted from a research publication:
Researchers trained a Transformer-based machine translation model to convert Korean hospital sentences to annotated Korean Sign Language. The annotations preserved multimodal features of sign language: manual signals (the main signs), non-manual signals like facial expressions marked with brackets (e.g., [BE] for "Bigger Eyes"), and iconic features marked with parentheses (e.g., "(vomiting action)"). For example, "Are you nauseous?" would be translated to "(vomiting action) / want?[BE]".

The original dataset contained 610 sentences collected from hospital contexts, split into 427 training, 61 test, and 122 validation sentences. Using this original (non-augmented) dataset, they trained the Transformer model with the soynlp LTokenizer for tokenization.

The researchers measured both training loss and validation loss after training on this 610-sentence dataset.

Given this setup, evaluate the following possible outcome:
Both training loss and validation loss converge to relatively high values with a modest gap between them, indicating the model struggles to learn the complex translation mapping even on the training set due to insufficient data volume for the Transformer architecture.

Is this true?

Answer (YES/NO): NO